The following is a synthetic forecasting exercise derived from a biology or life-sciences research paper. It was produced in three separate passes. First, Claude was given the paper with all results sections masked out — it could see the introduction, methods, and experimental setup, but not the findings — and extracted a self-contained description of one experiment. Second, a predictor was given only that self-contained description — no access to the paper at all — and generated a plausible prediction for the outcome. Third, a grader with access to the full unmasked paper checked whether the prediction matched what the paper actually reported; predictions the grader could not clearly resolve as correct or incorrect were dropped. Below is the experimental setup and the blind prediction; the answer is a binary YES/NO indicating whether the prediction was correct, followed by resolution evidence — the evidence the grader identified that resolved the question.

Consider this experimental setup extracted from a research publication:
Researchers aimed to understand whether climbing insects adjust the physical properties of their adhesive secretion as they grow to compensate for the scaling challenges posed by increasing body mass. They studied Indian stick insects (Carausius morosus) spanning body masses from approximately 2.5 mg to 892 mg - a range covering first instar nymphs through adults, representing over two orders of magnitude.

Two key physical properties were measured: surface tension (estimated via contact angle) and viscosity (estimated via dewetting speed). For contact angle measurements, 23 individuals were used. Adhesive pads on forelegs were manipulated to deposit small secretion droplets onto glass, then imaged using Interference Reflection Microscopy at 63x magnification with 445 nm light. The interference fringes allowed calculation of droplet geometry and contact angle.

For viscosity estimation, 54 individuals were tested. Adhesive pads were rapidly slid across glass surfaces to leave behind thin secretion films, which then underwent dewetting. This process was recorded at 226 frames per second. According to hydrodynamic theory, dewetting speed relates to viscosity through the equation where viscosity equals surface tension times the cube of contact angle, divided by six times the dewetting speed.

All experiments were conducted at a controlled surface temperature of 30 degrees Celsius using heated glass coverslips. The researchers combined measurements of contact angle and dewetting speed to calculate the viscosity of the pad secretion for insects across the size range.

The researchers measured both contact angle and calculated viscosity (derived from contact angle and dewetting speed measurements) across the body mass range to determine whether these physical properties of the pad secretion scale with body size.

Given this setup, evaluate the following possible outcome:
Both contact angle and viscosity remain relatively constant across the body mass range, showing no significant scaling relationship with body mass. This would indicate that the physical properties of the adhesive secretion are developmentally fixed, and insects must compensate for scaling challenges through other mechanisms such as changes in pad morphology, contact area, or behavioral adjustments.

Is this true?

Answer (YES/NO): YES